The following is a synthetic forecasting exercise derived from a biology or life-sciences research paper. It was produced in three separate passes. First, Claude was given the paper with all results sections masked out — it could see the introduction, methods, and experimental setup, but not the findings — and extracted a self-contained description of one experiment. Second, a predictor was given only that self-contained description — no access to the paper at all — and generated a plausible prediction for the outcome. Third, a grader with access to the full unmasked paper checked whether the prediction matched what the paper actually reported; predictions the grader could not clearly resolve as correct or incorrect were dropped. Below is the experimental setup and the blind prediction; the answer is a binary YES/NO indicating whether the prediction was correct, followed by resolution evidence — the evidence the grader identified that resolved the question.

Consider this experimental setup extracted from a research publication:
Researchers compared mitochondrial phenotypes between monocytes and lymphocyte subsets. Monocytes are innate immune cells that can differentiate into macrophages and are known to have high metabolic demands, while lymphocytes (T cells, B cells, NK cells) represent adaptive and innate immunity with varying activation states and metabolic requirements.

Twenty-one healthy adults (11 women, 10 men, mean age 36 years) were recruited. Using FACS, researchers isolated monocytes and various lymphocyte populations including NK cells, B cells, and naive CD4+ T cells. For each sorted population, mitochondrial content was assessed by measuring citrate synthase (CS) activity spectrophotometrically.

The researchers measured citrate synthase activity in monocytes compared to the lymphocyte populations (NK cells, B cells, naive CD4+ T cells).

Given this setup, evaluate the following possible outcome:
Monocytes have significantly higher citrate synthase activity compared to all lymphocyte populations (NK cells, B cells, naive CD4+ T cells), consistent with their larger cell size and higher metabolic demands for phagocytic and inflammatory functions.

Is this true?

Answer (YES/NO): NO